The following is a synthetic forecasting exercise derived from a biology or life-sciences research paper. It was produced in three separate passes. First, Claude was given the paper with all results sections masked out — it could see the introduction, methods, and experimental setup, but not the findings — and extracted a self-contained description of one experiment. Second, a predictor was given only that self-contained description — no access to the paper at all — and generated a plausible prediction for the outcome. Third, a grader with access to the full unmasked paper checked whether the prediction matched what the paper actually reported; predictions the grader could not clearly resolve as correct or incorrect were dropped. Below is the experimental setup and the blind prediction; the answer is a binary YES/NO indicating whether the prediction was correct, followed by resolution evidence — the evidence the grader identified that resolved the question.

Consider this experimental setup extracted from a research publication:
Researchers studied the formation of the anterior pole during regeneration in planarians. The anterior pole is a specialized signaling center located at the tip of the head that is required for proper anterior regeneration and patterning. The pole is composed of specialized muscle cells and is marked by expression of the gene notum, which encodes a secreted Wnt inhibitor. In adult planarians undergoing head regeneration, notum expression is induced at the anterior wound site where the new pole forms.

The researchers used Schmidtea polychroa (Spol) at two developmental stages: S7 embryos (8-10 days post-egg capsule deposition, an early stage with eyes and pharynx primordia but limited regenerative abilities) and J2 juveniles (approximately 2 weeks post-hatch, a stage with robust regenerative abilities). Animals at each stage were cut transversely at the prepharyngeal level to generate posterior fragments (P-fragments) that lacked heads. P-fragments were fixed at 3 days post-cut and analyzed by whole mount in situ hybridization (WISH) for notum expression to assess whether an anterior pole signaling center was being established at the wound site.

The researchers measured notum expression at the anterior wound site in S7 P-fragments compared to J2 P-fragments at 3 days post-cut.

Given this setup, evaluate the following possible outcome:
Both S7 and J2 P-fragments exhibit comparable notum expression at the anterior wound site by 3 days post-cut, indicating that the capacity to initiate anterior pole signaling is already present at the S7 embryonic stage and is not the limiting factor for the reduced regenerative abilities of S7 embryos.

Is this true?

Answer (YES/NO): NO